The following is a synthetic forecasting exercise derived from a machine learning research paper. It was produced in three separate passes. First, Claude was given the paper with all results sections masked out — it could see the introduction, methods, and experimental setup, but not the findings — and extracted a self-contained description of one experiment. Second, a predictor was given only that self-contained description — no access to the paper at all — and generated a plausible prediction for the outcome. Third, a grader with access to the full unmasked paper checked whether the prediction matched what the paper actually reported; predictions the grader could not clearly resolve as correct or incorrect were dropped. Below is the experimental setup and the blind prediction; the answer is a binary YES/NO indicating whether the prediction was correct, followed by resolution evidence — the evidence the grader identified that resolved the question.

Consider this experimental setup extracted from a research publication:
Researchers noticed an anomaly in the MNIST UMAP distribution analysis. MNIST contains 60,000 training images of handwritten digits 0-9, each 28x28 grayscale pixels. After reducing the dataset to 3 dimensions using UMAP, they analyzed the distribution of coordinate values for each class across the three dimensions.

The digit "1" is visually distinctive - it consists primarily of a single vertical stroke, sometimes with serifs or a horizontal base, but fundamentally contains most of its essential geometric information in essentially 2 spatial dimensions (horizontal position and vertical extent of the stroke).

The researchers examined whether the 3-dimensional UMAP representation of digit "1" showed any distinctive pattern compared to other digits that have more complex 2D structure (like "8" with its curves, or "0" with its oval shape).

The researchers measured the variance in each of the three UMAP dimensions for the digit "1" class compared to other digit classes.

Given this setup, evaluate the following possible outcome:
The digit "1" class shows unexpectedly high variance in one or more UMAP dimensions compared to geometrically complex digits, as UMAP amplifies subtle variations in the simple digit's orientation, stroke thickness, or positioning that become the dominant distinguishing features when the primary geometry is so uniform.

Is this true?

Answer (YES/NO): YES